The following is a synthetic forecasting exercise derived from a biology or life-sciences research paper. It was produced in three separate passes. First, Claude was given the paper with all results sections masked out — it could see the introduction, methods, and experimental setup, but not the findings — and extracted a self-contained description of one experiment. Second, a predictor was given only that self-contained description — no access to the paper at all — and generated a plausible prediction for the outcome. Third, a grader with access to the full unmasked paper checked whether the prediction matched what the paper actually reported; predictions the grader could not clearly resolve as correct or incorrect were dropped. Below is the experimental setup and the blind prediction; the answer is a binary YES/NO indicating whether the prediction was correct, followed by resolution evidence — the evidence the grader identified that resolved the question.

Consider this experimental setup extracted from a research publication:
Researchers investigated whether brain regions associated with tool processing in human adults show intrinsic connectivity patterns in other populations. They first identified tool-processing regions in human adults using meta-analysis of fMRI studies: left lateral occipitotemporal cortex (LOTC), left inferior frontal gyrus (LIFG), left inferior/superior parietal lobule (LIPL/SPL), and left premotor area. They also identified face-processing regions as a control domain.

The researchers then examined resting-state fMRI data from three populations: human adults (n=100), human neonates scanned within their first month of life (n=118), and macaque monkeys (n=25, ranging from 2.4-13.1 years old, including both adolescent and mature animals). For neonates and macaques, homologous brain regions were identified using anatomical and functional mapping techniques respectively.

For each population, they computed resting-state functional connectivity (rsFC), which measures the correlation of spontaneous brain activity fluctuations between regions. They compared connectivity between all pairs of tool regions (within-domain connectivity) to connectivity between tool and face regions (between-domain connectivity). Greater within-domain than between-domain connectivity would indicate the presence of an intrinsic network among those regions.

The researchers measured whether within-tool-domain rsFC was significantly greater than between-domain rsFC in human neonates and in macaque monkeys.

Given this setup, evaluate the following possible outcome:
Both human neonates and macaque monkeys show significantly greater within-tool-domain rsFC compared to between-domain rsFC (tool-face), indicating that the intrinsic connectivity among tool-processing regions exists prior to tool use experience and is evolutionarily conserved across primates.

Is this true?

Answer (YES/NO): NO